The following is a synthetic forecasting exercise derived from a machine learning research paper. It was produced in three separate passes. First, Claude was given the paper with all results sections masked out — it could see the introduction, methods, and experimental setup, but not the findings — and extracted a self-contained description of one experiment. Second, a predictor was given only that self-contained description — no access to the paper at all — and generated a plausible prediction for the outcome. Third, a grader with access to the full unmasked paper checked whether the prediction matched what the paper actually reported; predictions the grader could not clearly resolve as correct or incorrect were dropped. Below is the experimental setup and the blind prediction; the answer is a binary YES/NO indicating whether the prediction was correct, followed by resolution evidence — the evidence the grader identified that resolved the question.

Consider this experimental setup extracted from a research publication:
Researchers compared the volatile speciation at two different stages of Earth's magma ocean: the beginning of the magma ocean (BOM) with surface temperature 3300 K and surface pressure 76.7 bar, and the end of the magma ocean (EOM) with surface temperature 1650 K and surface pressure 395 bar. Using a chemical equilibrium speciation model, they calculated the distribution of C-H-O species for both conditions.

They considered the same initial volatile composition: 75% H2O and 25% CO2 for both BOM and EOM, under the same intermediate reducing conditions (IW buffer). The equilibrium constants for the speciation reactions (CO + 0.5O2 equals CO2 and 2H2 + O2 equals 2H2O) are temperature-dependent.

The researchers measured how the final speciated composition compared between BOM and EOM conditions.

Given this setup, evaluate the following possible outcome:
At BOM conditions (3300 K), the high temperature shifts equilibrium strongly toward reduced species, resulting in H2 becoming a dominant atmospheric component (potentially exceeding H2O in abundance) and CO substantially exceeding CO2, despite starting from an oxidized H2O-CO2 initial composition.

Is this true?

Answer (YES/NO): NO